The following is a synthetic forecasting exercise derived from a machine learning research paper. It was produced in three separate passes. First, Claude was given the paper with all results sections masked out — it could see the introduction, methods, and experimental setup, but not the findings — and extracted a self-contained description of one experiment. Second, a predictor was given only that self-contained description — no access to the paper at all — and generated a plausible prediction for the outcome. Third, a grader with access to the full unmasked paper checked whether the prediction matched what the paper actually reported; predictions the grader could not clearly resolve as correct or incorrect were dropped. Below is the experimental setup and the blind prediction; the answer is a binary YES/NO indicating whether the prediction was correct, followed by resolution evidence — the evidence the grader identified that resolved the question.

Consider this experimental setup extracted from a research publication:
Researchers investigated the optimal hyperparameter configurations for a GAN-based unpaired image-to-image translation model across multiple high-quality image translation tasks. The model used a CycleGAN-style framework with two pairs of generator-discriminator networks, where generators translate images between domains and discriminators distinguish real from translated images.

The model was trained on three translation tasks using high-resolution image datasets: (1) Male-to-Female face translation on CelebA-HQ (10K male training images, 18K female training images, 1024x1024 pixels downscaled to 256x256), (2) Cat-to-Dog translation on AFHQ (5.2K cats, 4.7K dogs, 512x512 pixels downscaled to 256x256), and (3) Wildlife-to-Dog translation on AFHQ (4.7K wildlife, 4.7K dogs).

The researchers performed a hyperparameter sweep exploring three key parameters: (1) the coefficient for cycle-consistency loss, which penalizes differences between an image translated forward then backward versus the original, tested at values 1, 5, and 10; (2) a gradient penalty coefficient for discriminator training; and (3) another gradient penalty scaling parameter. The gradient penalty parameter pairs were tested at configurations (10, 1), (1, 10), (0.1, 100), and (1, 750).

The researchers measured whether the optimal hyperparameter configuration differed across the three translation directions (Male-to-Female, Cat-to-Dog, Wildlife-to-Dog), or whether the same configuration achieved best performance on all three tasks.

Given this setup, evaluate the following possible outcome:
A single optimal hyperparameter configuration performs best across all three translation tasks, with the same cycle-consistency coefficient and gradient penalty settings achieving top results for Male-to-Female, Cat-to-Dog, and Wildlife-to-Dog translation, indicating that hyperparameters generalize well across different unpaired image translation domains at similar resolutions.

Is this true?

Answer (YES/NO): YES